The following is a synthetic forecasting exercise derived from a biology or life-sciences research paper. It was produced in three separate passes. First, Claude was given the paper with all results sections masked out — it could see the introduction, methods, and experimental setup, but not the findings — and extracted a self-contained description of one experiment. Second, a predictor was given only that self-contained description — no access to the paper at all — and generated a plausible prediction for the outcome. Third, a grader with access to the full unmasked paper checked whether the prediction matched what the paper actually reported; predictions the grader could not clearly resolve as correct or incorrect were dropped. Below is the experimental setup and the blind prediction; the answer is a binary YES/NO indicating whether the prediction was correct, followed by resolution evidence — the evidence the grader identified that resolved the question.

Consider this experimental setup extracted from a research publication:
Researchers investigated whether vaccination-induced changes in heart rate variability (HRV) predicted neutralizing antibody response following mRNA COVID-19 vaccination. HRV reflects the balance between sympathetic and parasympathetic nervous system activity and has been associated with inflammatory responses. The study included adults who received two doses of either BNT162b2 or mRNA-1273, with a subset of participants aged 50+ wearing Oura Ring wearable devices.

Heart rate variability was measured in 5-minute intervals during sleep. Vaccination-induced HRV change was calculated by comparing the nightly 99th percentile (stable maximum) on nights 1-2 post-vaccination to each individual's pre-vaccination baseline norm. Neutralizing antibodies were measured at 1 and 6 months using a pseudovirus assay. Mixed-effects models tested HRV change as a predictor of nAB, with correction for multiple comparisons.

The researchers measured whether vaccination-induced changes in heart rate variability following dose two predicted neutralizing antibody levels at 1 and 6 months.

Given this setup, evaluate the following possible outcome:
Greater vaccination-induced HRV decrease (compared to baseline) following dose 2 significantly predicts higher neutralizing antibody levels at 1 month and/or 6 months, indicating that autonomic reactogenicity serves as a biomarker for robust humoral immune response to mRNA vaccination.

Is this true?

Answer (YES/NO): NO